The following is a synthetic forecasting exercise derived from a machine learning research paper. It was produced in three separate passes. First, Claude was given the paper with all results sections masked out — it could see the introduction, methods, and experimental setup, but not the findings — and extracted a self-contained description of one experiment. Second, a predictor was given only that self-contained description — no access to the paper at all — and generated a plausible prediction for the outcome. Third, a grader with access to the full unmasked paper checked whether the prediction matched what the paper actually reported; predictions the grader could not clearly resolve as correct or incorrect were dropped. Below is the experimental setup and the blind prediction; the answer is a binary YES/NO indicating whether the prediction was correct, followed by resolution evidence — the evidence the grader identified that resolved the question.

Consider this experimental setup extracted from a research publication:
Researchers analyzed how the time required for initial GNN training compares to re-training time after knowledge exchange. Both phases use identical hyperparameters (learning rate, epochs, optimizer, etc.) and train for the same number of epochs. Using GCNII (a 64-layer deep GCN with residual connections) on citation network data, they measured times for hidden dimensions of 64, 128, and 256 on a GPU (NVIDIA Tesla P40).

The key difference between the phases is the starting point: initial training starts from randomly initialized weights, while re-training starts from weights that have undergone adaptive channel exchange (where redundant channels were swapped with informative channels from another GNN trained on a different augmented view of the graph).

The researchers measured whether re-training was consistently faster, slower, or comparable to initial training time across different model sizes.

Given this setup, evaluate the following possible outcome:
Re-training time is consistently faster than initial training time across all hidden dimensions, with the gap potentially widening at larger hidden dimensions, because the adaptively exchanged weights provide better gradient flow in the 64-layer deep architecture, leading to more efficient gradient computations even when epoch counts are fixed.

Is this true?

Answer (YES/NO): NO